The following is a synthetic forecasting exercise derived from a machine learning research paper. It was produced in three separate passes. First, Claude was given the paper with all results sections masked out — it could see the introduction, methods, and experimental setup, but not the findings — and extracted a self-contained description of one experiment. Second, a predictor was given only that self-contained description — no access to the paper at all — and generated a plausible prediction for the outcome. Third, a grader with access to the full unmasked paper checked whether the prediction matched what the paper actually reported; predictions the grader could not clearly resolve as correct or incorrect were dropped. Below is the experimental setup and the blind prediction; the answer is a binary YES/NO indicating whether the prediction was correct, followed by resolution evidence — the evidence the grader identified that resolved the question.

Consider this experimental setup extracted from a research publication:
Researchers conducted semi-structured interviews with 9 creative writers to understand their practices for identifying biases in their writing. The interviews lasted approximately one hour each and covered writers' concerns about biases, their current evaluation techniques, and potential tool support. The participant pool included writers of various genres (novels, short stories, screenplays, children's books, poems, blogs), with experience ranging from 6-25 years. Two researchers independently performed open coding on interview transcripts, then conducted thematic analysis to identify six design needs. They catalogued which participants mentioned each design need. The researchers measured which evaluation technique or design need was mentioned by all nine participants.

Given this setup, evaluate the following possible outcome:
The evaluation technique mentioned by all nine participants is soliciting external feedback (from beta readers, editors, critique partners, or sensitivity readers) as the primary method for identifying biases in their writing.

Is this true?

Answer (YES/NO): NO